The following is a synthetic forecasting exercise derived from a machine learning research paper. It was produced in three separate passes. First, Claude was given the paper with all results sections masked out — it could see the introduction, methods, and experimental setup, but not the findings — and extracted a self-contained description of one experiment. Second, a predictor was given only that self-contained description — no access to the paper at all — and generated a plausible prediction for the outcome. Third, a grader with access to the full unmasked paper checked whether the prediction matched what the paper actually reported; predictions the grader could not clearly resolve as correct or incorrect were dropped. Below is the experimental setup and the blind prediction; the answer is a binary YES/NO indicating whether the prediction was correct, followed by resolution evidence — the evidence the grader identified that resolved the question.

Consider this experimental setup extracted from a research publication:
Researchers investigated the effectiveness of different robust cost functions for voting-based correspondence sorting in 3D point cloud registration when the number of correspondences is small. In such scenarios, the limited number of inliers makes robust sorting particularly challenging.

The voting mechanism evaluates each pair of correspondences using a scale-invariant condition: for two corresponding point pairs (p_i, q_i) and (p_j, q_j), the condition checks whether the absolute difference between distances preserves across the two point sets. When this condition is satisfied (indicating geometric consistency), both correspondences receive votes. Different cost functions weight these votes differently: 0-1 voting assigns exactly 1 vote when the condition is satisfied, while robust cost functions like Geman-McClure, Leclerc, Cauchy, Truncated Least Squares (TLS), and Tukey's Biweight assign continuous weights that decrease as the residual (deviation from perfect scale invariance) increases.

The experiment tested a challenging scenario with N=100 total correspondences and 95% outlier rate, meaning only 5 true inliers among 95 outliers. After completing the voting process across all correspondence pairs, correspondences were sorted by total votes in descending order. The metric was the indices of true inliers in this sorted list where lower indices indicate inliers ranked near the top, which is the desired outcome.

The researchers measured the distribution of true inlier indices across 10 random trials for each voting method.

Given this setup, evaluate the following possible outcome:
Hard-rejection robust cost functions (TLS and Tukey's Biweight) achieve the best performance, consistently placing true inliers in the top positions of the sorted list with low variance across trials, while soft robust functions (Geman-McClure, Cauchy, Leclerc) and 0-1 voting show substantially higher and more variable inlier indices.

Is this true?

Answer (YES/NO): NO